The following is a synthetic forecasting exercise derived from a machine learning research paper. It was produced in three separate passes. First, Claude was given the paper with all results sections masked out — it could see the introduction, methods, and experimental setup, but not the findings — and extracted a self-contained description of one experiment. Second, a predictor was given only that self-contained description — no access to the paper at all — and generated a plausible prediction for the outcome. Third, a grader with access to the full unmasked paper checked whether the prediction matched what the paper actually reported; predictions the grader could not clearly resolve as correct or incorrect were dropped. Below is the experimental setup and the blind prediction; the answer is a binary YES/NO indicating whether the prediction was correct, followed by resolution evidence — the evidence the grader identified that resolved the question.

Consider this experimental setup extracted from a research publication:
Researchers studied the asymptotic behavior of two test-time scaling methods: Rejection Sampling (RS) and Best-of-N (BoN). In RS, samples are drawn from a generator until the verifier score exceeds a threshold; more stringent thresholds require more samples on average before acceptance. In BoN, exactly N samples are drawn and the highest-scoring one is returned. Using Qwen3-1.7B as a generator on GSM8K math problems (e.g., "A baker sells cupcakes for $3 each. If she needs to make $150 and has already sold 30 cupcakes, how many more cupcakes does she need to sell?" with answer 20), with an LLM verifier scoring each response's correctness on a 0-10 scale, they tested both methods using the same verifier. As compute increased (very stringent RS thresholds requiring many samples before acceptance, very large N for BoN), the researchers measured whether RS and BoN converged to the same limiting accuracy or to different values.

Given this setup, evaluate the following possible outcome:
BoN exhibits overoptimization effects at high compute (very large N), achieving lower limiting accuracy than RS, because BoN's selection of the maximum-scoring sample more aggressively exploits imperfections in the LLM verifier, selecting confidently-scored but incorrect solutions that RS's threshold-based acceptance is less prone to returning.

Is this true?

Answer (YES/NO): NO